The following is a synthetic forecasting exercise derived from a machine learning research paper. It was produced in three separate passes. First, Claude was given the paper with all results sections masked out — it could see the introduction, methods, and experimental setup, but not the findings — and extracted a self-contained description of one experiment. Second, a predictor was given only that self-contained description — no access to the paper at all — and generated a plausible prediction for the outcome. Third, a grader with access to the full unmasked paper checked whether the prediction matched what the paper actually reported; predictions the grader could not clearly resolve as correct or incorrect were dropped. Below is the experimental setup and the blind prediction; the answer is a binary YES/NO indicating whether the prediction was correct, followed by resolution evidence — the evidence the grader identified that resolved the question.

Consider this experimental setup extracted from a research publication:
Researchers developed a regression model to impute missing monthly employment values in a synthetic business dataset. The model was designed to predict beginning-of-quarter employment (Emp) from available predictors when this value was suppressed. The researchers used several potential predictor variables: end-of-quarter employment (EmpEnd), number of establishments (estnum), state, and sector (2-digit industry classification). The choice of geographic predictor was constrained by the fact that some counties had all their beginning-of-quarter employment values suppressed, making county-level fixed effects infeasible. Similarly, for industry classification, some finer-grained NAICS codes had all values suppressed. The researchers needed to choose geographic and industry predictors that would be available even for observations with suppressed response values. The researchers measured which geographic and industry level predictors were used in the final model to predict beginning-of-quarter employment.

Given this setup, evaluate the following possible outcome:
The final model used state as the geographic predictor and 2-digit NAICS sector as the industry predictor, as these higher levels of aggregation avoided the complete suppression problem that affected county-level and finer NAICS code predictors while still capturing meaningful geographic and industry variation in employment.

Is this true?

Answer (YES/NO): YES